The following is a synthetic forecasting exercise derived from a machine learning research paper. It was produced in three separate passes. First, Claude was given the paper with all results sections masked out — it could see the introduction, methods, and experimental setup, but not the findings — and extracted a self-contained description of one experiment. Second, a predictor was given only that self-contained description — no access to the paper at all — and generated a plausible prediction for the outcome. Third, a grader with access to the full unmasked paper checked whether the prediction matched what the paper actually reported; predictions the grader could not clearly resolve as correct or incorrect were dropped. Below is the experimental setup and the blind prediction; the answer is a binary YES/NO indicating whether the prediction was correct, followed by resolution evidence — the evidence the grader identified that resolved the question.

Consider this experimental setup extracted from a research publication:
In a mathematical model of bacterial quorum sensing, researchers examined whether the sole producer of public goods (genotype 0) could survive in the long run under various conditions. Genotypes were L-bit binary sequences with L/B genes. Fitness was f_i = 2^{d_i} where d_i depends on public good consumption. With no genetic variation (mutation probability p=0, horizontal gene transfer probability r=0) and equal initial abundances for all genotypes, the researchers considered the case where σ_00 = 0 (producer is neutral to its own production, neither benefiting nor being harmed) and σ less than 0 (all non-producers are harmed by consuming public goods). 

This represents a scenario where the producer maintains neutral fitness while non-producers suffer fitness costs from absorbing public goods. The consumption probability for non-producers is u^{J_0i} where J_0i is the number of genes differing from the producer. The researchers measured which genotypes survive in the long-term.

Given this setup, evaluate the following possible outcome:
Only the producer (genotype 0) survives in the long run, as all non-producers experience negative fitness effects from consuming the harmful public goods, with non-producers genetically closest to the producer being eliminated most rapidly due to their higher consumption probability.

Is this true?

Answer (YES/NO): YES